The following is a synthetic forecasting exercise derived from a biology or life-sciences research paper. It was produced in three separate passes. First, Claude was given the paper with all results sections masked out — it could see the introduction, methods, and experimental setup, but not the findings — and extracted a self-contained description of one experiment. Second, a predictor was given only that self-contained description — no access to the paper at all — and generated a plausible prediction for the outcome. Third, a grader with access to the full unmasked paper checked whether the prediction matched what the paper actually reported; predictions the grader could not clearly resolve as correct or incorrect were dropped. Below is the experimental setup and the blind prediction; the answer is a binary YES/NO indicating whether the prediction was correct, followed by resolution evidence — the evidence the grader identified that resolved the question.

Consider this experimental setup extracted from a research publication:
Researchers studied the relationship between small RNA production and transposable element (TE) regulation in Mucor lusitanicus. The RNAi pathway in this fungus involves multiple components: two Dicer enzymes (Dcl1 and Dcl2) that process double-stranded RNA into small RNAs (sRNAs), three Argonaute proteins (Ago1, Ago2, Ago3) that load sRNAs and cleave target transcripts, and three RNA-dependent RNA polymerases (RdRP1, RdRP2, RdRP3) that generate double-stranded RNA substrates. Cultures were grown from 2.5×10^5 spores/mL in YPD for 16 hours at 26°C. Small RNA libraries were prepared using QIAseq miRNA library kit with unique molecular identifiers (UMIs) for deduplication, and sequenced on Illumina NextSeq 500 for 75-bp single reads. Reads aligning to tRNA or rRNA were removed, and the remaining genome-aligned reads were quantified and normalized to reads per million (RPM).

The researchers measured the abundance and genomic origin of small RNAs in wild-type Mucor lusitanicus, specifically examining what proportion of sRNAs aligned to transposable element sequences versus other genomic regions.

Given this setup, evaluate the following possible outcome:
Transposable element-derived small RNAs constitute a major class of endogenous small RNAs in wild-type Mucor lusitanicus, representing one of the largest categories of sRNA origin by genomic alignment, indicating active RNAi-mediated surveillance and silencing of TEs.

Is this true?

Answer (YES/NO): YES